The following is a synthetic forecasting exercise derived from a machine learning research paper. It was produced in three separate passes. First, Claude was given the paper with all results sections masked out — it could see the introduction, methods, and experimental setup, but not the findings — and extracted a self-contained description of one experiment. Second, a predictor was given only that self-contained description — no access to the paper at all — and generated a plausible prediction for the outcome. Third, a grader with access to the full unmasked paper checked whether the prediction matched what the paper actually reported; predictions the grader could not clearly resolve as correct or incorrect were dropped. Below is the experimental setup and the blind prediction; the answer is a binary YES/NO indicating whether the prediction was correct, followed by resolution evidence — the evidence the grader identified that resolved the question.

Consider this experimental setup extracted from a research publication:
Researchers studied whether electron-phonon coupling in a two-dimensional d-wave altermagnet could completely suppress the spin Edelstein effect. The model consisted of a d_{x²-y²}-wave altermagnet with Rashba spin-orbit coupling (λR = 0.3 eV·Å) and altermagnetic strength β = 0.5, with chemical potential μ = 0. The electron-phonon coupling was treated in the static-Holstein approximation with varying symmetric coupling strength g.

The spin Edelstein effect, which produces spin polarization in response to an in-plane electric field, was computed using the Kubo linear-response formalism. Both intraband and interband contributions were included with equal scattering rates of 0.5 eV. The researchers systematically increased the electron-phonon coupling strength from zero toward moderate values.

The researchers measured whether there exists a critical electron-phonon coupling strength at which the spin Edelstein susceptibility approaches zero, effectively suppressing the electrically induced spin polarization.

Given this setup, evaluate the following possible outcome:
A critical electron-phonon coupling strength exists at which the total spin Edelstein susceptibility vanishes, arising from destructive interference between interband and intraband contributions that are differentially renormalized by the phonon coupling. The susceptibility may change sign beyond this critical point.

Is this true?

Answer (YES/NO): NO